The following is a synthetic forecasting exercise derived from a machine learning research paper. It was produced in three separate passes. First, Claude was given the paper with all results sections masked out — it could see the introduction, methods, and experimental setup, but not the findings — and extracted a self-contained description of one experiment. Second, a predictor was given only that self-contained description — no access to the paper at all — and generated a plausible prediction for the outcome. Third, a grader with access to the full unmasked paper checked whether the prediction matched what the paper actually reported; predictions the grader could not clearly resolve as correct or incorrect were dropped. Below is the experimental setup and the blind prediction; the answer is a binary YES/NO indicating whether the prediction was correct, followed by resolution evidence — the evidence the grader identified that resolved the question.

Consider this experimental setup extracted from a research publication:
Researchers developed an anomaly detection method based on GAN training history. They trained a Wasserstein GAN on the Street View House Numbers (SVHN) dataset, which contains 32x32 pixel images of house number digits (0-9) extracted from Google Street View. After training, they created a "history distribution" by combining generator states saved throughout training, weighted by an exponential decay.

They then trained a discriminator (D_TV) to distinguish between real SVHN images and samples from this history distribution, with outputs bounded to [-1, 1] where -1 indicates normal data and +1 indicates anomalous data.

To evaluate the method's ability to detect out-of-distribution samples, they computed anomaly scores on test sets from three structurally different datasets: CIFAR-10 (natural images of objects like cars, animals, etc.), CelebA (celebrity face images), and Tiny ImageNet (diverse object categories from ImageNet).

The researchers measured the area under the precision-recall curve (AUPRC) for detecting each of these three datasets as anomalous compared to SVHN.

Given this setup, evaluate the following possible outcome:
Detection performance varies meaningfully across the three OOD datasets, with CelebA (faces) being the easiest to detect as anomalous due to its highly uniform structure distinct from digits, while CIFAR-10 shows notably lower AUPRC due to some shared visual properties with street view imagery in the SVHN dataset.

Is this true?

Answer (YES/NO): NO